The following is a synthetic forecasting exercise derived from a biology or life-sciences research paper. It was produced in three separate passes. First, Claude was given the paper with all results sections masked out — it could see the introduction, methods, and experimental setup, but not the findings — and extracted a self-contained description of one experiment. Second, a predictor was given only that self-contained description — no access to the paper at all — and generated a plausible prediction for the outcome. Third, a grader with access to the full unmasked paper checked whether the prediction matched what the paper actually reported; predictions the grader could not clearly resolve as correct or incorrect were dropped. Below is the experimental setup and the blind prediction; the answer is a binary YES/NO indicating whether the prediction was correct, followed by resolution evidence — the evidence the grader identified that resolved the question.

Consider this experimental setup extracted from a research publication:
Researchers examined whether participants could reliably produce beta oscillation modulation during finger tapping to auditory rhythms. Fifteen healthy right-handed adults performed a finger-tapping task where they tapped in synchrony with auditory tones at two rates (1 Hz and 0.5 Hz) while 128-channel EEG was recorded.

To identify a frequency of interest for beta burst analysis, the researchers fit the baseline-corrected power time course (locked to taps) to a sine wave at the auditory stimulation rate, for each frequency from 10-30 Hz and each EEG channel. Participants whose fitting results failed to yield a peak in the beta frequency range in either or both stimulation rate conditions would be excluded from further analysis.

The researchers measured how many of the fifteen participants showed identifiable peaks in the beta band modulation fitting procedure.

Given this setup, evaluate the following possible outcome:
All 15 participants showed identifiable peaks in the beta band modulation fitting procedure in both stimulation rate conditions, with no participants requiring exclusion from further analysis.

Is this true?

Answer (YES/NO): NO